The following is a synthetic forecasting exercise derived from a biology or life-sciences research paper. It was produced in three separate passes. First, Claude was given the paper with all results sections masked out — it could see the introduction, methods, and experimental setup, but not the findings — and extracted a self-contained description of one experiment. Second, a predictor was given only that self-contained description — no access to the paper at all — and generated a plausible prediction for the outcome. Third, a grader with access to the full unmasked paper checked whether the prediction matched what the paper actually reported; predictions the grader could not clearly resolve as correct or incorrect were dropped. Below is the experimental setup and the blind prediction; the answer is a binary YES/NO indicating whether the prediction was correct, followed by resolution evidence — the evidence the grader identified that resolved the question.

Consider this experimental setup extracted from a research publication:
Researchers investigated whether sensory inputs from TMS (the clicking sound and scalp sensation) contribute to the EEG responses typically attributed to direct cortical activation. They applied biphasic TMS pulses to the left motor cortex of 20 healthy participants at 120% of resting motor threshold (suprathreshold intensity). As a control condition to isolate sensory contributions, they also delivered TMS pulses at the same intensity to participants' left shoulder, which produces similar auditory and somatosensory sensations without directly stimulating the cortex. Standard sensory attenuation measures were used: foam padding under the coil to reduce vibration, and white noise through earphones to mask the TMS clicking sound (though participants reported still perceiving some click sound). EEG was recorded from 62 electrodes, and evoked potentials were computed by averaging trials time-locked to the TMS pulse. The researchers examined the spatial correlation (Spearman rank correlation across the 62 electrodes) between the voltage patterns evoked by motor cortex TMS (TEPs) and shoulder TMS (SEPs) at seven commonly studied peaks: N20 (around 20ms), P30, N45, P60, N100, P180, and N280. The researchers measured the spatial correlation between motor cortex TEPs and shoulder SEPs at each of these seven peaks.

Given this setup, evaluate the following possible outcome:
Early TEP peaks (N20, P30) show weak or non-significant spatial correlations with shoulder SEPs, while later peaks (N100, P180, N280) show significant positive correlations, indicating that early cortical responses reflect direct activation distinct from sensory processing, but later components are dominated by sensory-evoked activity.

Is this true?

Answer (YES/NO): YES